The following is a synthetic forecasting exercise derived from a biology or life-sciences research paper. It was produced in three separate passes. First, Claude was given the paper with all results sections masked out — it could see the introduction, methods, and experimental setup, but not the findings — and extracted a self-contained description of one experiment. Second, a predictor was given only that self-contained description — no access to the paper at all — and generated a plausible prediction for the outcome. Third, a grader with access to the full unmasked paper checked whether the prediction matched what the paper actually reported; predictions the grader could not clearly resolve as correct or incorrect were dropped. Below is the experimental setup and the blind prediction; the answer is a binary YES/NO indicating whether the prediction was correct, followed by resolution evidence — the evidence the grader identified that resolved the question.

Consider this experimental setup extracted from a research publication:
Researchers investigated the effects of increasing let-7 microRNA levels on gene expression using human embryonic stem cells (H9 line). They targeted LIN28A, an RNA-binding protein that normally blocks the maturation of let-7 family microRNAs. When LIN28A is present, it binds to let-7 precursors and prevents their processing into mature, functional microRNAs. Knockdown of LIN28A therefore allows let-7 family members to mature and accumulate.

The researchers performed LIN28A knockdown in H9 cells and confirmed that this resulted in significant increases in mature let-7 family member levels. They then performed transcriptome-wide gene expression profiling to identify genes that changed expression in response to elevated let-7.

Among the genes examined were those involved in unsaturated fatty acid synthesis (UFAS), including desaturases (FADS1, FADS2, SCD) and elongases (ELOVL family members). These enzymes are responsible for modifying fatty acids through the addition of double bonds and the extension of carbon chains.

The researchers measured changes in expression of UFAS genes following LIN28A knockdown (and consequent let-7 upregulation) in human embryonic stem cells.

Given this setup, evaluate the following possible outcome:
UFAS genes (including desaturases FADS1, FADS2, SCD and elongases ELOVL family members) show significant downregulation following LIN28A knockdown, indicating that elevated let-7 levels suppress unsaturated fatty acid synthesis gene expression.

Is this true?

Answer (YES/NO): NO